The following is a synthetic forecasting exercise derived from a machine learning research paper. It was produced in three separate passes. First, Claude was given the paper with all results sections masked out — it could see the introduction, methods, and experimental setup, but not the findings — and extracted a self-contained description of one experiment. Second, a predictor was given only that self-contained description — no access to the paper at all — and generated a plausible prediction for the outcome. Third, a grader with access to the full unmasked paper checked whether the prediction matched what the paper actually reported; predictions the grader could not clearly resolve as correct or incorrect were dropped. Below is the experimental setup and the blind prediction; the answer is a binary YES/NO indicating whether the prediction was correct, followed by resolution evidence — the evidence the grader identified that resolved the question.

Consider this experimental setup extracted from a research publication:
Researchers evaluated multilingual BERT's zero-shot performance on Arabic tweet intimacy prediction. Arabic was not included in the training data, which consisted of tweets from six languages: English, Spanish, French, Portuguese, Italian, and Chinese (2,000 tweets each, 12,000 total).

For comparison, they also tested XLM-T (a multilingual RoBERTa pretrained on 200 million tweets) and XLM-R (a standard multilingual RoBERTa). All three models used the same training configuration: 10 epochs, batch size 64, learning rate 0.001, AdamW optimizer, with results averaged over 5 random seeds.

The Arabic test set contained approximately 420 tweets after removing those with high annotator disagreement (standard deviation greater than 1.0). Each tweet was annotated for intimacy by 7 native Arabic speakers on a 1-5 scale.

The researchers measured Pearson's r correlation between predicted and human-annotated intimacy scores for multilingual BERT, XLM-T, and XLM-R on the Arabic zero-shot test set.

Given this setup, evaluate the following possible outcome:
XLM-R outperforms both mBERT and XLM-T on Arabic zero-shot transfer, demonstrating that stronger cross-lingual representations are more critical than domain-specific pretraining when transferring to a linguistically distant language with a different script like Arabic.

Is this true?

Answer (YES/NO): NO